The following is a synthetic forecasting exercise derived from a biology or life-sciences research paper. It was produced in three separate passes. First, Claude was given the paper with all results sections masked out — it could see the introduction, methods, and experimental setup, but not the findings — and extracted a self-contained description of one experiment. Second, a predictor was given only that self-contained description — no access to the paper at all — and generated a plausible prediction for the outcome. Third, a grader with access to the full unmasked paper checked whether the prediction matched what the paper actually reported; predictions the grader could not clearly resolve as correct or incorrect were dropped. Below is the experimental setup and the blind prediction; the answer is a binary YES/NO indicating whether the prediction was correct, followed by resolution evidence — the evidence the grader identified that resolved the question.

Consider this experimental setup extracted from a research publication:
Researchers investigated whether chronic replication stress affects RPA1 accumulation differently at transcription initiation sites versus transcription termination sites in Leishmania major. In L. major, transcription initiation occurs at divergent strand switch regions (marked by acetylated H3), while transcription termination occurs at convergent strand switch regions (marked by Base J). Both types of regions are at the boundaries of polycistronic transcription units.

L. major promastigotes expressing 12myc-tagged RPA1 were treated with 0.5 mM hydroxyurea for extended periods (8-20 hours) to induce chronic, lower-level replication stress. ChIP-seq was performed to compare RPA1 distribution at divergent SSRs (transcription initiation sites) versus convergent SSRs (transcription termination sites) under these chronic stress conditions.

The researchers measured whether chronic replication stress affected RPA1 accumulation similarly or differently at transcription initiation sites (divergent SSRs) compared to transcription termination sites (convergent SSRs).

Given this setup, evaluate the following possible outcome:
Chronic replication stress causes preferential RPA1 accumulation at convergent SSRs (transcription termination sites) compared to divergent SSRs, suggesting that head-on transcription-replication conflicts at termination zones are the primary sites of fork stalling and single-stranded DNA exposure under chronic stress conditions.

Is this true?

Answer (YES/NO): NO